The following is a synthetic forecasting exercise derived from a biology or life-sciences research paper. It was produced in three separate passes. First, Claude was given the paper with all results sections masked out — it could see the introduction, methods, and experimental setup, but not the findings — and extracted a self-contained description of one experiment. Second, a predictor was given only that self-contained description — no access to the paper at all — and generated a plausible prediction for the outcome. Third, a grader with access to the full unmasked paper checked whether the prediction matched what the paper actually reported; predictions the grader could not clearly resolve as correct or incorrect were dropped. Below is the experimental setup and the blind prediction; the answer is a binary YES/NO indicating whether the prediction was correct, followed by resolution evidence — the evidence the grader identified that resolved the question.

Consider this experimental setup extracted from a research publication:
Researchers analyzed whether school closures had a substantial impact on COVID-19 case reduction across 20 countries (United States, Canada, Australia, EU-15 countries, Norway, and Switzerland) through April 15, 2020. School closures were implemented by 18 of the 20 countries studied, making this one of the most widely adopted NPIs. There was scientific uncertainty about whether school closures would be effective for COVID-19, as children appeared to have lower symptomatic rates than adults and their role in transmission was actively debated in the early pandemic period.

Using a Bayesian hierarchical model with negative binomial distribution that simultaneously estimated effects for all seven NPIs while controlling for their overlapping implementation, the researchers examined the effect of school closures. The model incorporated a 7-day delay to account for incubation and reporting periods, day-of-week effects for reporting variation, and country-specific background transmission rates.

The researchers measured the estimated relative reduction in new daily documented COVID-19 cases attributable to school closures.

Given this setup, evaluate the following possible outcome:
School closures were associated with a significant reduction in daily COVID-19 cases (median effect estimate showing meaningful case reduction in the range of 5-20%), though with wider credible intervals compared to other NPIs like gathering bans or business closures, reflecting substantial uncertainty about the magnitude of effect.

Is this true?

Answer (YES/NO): NO